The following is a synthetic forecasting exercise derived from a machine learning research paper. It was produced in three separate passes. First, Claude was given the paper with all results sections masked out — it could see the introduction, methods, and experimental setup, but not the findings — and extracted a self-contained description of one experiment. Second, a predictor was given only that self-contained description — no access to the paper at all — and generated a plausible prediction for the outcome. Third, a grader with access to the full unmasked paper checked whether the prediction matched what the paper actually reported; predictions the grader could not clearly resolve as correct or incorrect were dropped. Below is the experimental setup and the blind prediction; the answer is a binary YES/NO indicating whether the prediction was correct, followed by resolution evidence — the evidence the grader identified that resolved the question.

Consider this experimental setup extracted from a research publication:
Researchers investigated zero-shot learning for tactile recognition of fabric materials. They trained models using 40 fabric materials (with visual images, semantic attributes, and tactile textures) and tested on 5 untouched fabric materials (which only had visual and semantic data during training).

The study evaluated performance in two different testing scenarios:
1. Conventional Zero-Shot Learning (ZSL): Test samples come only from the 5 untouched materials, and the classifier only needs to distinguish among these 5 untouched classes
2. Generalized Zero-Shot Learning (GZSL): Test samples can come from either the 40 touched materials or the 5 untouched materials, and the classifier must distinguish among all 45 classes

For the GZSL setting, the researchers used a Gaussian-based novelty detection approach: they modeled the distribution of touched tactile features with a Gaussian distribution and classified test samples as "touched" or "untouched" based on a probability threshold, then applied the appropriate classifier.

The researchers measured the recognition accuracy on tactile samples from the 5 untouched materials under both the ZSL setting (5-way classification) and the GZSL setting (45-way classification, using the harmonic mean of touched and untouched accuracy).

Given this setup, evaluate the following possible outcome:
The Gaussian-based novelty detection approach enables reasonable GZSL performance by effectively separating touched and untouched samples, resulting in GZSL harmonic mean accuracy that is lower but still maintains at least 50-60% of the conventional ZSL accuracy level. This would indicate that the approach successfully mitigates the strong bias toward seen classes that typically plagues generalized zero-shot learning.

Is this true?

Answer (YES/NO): NO